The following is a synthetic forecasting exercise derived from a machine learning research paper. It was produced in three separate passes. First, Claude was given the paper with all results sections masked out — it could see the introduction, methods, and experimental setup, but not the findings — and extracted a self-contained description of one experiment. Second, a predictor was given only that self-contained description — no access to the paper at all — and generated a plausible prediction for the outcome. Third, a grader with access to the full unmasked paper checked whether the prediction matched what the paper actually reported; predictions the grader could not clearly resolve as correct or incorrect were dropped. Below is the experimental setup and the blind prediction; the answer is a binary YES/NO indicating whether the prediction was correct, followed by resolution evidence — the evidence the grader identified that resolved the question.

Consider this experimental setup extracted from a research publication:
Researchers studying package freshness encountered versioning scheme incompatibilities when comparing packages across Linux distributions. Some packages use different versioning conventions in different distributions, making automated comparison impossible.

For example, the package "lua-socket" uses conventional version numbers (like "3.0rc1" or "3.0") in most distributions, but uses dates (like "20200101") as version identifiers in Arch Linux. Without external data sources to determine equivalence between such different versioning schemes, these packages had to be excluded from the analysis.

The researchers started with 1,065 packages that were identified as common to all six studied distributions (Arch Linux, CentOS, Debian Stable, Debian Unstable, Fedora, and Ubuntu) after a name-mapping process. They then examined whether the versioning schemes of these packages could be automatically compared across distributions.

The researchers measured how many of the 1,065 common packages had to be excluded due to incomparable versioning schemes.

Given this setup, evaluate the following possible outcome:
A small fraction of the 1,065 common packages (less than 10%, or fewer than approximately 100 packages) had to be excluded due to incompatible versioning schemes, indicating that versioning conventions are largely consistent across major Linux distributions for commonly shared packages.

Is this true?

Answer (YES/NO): NO